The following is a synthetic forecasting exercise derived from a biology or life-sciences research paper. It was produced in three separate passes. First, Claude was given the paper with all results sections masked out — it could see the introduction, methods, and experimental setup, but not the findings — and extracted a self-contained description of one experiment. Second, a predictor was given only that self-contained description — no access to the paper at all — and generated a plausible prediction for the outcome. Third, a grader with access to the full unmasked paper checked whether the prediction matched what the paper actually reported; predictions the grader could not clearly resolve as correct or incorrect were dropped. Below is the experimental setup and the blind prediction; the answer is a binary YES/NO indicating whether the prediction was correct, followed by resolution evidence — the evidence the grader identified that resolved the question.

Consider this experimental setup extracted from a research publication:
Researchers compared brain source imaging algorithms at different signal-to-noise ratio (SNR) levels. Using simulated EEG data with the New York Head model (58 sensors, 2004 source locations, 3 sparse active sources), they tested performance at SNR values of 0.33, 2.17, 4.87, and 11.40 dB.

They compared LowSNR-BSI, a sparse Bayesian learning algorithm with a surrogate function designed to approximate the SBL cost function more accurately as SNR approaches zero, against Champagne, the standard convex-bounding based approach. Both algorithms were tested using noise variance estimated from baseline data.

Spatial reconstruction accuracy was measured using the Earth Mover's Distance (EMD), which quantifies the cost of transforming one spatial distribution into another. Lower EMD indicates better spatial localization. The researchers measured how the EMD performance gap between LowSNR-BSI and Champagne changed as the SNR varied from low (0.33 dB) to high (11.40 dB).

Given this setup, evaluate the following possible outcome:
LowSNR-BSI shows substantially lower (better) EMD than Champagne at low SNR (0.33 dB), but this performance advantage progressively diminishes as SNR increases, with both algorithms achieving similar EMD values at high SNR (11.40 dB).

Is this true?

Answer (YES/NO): YES